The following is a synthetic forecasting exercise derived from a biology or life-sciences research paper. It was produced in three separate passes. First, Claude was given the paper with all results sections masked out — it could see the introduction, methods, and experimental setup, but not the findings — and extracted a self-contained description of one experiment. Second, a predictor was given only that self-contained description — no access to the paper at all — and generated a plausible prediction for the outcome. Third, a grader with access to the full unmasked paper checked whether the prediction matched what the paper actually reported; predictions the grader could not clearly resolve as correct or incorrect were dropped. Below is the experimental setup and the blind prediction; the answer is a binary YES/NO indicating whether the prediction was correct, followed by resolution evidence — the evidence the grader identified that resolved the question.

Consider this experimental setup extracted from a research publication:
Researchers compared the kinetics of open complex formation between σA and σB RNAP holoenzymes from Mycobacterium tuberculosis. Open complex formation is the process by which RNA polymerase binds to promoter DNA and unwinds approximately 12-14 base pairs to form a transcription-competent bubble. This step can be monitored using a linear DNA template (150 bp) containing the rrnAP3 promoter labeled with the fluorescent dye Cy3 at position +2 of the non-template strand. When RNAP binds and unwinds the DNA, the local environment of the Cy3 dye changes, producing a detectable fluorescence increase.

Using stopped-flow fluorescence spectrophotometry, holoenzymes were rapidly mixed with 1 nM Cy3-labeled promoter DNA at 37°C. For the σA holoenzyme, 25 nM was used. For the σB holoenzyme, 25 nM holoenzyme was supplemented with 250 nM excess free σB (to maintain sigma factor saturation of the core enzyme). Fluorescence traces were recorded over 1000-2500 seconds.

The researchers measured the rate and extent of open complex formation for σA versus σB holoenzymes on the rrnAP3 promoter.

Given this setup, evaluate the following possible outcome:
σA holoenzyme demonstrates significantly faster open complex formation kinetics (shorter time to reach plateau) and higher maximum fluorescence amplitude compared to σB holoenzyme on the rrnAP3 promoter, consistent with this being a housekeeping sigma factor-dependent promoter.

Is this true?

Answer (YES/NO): NO